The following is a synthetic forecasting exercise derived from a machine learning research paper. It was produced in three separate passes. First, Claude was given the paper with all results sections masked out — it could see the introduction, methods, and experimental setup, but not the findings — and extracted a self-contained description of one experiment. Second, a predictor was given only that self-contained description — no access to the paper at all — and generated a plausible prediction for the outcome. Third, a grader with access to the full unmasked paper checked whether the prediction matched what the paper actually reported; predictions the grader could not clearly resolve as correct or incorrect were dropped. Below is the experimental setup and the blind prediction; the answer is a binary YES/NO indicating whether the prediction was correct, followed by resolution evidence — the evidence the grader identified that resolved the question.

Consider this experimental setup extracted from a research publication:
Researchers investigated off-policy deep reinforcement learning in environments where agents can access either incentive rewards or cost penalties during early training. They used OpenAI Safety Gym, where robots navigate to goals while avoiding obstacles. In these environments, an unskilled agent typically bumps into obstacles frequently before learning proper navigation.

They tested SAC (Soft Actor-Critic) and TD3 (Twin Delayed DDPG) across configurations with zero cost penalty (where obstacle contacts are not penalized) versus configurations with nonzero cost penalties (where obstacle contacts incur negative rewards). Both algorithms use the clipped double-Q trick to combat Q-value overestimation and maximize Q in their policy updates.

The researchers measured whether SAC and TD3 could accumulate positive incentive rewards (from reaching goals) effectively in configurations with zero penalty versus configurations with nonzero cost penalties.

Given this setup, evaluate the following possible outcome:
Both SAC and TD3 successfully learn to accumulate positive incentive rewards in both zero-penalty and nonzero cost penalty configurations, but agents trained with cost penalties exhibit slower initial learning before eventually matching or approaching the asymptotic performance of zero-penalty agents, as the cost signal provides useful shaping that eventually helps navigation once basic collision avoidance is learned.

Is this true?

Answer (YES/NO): NO